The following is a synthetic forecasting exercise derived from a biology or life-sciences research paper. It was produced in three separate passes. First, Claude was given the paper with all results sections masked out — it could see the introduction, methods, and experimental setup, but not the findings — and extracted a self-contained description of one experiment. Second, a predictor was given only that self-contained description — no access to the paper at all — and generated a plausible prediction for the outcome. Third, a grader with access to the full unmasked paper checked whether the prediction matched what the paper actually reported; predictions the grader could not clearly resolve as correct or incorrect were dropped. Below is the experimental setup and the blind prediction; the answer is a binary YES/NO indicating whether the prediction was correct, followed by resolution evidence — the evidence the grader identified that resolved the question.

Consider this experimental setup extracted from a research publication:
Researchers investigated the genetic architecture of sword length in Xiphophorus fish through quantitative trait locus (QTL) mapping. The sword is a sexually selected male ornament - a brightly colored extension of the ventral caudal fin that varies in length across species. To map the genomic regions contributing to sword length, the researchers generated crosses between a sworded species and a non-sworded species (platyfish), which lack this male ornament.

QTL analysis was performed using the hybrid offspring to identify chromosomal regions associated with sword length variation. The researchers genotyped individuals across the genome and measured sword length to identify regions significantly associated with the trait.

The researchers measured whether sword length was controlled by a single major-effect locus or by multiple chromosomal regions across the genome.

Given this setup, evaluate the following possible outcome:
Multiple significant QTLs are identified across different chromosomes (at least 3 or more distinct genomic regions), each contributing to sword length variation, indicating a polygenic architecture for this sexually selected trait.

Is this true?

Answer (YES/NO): NO